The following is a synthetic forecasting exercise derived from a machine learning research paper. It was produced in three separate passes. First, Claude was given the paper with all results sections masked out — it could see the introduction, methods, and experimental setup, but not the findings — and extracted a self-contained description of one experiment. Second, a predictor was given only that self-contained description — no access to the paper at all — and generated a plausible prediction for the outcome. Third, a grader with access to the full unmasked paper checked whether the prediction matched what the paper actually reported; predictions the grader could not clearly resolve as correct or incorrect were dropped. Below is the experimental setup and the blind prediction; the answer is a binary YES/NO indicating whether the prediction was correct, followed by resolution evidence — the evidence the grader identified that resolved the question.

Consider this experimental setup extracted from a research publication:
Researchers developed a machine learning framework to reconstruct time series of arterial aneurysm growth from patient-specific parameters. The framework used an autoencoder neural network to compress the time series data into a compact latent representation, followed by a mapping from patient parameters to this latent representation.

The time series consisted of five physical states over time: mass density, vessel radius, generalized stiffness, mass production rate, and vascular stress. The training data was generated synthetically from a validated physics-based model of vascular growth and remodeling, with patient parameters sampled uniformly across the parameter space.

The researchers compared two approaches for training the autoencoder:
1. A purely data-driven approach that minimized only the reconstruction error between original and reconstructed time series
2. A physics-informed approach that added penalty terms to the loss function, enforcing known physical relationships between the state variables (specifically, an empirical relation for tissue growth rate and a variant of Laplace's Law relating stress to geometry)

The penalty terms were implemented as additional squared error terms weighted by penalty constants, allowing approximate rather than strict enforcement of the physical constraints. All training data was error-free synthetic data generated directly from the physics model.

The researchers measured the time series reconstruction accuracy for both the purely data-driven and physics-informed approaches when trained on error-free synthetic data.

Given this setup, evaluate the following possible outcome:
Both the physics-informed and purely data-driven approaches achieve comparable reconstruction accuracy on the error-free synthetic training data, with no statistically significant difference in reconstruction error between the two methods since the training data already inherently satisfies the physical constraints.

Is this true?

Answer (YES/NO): YES